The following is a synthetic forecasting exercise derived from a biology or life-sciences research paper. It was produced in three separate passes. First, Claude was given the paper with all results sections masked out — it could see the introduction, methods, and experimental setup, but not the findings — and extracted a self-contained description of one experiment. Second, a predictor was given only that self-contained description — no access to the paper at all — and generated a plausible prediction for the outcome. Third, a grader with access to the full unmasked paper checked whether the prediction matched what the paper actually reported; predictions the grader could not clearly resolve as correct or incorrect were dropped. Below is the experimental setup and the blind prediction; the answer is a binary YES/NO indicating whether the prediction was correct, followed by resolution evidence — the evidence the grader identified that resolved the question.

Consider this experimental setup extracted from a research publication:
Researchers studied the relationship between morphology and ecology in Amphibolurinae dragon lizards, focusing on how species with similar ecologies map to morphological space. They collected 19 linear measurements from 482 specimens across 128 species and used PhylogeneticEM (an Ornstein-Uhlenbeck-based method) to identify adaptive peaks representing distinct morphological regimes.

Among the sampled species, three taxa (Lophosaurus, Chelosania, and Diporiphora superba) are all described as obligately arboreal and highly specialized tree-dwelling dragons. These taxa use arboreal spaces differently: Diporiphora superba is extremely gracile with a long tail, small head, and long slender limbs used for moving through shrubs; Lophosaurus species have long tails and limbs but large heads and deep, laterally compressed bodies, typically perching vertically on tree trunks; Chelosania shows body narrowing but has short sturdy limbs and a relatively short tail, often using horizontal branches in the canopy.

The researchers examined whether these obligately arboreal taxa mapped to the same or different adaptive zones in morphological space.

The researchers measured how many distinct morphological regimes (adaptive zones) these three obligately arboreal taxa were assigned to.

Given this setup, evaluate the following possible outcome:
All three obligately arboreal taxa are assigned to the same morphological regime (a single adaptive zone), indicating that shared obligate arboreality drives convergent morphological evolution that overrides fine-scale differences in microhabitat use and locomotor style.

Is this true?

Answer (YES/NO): NO